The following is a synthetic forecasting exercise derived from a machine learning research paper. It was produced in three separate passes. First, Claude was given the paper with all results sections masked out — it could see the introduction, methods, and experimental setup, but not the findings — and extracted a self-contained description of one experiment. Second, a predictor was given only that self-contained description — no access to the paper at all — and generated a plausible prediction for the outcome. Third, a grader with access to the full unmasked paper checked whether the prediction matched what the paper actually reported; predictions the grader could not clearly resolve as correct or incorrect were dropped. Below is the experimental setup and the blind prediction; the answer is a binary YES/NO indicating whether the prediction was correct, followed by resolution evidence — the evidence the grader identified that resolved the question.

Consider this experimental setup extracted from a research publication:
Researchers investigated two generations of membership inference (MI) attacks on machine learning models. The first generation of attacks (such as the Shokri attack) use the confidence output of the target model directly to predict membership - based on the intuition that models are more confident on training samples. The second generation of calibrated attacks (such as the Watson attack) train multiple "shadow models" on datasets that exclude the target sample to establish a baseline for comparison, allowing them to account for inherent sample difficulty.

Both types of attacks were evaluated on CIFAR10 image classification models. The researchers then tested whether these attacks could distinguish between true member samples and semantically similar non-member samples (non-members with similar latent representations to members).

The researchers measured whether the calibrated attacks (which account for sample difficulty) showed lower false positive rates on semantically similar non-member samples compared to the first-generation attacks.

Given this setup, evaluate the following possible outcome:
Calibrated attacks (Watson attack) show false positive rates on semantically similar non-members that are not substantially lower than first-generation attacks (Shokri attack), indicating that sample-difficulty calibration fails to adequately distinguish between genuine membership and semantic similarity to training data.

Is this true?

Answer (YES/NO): NO